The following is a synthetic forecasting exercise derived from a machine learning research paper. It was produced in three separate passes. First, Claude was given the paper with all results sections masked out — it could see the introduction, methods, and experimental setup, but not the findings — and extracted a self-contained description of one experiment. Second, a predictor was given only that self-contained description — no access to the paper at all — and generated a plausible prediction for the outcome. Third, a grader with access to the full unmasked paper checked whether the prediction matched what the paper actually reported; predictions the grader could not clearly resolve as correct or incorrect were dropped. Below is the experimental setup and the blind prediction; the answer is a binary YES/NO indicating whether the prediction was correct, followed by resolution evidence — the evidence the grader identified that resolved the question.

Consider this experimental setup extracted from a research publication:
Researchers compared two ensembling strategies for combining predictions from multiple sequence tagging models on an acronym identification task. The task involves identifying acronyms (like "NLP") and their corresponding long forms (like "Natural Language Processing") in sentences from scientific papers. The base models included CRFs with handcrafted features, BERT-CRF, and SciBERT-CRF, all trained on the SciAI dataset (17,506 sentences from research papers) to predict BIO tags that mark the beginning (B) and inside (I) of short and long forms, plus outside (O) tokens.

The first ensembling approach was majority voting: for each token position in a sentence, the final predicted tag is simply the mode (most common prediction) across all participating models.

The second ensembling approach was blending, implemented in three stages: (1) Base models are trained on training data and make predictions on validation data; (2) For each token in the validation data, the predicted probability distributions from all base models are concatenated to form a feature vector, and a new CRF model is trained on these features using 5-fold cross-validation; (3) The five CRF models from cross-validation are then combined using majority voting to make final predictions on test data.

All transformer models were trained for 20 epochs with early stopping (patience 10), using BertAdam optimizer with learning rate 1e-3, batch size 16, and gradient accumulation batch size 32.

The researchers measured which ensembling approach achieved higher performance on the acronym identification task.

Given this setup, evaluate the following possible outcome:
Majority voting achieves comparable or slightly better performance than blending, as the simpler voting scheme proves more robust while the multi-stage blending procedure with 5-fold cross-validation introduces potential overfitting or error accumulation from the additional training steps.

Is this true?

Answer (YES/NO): NO